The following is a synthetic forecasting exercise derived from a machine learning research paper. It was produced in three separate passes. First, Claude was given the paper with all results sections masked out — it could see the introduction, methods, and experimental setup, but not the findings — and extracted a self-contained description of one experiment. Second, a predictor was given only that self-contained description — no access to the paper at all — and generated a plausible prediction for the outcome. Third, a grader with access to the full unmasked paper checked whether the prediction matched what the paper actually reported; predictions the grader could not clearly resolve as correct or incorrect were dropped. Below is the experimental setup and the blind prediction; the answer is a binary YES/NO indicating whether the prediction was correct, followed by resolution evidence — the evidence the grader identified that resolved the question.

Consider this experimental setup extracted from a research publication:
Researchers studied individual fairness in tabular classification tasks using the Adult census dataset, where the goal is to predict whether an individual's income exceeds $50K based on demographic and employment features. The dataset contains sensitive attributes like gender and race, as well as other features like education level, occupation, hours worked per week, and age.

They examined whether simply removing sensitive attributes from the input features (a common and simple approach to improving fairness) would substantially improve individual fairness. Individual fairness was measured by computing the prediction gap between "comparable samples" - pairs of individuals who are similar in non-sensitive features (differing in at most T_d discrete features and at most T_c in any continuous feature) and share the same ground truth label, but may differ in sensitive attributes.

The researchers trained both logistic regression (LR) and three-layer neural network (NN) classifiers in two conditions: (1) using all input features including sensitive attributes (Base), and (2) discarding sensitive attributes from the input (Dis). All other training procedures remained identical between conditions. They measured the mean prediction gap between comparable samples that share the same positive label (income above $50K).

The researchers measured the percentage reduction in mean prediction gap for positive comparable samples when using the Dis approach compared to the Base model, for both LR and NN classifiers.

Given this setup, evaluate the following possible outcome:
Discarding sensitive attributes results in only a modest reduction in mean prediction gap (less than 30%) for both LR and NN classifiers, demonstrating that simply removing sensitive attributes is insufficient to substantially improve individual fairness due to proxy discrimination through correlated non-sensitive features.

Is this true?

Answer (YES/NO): YES